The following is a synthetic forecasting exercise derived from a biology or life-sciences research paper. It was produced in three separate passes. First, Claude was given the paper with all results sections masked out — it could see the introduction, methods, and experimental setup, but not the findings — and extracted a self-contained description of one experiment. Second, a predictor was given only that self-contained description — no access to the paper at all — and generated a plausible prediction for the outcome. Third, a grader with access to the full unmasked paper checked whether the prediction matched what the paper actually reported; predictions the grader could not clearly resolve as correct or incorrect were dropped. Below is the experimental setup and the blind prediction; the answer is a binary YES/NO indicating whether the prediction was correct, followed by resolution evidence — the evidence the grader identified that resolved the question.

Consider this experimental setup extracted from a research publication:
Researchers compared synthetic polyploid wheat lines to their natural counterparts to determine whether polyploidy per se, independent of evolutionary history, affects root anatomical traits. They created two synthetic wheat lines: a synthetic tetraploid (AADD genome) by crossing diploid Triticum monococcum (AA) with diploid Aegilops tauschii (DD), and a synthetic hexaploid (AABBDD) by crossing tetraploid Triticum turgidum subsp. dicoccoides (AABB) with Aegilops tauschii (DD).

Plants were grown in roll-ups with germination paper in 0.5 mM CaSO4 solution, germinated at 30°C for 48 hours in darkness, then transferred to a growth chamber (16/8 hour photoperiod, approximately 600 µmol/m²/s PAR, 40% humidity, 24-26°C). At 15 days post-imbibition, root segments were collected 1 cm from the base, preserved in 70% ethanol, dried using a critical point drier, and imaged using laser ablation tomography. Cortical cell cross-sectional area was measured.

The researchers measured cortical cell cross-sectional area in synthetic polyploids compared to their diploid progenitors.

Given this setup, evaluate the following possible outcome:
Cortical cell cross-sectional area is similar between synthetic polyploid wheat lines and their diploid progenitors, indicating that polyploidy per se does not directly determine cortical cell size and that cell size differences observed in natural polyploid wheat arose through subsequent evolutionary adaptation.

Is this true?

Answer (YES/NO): NO